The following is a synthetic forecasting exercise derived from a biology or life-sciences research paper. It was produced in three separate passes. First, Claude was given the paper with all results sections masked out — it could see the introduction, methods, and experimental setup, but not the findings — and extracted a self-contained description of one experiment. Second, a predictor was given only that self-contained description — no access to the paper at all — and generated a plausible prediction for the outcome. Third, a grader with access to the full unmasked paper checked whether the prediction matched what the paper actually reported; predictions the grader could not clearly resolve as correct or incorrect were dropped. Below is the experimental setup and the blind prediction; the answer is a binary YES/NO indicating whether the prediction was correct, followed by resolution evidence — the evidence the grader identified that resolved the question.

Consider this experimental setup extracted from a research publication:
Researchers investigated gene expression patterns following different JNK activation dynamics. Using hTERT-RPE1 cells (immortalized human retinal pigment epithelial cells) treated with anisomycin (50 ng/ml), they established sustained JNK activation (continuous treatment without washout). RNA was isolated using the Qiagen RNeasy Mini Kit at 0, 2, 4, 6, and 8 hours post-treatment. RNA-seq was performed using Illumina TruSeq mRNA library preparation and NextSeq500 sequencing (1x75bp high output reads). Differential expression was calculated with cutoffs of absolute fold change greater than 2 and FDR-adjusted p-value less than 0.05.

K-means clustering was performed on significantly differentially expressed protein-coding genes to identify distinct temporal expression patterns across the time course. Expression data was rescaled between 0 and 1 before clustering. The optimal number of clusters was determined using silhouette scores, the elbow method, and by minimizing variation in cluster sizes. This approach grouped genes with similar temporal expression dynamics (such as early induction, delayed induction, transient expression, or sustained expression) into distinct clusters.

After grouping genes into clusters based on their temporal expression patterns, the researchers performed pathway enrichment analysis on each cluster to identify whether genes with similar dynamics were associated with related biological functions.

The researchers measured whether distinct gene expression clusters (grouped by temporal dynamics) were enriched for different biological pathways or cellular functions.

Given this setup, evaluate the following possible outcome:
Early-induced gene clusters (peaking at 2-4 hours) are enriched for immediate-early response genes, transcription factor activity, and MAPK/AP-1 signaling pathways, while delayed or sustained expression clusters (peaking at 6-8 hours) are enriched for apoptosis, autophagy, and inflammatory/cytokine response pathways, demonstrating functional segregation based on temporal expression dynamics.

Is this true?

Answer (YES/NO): NO